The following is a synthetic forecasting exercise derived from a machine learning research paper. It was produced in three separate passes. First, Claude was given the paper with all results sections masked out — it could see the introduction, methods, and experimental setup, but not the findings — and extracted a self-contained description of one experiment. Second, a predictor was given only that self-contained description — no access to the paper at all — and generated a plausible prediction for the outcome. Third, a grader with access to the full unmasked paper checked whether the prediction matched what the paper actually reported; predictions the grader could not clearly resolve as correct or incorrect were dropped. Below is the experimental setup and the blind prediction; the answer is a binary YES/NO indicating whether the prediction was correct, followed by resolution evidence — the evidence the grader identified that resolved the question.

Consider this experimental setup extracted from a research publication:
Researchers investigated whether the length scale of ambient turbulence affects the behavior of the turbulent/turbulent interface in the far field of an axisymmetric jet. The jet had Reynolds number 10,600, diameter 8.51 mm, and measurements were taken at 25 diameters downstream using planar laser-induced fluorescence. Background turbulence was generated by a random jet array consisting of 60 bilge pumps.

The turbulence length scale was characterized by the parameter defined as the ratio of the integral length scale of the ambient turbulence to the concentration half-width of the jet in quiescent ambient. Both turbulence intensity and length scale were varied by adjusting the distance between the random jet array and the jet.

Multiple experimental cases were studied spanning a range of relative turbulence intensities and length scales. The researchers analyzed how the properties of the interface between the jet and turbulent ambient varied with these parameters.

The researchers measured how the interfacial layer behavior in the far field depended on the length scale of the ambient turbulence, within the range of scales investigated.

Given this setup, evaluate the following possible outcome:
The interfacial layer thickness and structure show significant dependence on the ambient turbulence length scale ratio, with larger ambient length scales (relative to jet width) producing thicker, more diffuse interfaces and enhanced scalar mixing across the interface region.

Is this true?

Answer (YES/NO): NO